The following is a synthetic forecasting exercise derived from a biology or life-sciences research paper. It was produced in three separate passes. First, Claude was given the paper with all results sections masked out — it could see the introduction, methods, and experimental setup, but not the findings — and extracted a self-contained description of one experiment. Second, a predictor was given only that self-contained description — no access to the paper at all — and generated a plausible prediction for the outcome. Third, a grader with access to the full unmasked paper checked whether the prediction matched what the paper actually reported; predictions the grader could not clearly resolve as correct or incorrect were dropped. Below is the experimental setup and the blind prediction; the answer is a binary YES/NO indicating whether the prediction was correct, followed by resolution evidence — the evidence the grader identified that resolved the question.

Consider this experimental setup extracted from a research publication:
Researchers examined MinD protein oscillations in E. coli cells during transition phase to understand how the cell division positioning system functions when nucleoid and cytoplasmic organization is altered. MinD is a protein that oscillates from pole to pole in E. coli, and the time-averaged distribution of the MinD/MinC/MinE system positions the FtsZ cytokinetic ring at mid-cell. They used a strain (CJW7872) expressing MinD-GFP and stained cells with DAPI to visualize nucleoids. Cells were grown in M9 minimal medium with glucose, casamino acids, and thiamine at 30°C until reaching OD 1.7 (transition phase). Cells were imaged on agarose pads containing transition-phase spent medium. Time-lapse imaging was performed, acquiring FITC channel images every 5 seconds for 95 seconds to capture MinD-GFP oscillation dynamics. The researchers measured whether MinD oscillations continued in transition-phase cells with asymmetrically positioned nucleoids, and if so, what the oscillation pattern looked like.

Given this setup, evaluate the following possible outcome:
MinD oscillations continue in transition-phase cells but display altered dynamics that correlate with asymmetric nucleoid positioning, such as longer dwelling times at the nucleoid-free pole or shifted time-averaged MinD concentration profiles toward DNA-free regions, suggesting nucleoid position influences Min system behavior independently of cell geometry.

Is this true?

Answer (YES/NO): NO